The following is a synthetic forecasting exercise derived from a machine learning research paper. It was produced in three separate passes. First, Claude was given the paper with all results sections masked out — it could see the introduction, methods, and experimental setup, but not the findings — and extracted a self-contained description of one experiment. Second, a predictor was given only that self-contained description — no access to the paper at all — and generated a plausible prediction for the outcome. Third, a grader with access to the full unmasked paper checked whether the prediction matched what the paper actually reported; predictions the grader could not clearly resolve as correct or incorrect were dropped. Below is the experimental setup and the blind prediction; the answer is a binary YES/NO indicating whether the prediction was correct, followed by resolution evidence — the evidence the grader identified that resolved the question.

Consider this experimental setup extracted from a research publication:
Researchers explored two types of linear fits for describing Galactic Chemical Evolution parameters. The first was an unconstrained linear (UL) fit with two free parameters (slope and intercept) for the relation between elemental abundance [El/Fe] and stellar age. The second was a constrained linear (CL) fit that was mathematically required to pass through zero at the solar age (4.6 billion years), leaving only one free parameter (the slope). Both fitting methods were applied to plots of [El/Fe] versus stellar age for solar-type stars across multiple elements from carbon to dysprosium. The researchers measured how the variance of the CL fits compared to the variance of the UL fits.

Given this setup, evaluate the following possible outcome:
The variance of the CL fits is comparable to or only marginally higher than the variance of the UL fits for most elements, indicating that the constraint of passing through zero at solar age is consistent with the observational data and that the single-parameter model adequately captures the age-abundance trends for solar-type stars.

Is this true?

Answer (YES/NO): NO